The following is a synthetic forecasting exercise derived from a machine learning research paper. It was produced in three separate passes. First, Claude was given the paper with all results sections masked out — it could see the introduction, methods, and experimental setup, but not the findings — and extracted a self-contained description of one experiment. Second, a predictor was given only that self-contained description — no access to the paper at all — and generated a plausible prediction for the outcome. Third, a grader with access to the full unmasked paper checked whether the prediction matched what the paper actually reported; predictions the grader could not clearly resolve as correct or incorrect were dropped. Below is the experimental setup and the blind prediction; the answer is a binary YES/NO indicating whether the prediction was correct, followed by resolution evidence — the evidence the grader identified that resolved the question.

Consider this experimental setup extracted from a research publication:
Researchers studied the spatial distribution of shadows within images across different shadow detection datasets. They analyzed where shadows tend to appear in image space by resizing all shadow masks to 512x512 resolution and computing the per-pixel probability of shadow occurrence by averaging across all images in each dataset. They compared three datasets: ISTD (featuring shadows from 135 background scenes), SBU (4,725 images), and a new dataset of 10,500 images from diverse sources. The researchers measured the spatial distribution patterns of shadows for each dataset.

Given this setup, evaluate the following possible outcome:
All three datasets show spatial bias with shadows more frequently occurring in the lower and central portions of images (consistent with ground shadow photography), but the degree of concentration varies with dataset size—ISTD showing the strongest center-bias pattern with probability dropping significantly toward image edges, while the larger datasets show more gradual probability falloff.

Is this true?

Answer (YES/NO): NO